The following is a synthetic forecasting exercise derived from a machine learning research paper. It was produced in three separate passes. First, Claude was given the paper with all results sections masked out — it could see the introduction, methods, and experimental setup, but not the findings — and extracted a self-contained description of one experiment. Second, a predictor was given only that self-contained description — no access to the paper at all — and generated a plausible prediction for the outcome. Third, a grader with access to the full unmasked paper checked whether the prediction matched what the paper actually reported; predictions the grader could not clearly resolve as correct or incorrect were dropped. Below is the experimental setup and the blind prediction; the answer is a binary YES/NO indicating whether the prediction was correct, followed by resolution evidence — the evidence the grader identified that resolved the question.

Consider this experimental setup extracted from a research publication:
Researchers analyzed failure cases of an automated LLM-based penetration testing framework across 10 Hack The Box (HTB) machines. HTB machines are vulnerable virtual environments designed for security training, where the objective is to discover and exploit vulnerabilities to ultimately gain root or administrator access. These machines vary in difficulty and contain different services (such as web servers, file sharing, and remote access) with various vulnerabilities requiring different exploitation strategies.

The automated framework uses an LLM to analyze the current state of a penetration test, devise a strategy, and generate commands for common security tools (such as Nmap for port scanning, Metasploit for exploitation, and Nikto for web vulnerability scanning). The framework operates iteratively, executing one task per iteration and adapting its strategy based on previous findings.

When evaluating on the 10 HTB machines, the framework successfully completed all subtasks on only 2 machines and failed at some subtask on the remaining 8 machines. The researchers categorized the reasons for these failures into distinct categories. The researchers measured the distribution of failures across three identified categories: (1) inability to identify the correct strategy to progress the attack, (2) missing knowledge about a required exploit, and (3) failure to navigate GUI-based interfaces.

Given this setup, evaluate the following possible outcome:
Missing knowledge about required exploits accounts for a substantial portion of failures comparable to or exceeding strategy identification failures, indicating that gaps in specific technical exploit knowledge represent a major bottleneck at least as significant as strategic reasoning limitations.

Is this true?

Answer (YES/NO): NO